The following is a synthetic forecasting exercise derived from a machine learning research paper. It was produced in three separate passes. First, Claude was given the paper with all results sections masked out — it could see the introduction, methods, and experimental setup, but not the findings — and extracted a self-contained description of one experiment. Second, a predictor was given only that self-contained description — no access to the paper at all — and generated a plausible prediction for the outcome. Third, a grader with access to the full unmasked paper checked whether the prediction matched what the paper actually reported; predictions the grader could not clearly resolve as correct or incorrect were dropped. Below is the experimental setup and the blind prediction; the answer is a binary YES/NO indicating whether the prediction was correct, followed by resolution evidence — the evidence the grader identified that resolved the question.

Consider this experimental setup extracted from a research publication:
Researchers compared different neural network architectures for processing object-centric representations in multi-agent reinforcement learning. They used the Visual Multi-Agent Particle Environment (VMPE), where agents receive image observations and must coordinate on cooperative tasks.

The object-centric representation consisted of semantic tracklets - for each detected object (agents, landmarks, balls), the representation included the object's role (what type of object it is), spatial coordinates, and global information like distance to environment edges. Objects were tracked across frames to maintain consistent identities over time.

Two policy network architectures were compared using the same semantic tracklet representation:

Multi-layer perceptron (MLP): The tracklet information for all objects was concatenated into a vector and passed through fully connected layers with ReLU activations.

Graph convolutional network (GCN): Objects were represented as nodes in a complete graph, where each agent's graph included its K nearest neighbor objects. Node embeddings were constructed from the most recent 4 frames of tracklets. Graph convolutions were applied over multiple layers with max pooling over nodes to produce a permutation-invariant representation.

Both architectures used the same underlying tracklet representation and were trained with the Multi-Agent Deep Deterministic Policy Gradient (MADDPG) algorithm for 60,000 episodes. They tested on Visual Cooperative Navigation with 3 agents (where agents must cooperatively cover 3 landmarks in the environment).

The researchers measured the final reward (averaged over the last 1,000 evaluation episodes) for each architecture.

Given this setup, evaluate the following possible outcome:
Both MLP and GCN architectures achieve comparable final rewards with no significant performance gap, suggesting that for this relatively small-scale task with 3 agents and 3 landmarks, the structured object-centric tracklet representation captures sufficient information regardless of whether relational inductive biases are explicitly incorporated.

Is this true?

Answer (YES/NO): NO